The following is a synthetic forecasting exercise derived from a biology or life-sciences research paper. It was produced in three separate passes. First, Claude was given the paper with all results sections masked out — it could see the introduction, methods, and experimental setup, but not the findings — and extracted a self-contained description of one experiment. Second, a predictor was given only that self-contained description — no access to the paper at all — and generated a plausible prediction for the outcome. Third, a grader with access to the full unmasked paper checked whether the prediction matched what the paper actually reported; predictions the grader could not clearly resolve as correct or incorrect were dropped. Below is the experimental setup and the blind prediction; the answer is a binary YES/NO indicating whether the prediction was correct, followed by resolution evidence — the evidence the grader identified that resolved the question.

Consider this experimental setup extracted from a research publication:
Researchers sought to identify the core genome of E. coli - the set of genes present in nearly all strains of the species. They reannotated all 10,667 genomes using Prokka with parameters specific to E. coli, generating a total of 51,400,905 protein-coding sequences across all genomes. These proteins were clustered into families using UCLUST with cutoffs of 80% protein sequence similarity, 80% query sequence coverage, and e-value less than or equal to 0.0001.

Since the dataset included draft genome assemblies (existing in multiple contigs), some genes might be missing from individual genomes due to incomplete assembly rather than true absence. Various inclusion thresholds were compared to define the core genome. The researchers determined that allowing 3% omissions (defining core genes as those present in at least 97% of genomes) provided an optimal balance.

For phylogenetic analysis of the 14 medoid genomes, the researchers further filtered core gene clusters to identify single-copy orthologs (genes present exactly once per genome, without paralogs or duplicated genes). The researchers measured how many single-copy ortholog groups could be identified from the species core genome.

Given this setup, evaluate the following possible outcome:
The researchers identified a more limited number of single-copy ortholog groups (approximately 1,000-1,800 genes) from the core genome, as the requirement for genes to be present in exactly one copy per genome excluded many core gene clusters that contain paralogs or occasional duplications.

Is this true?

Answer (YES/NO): NO